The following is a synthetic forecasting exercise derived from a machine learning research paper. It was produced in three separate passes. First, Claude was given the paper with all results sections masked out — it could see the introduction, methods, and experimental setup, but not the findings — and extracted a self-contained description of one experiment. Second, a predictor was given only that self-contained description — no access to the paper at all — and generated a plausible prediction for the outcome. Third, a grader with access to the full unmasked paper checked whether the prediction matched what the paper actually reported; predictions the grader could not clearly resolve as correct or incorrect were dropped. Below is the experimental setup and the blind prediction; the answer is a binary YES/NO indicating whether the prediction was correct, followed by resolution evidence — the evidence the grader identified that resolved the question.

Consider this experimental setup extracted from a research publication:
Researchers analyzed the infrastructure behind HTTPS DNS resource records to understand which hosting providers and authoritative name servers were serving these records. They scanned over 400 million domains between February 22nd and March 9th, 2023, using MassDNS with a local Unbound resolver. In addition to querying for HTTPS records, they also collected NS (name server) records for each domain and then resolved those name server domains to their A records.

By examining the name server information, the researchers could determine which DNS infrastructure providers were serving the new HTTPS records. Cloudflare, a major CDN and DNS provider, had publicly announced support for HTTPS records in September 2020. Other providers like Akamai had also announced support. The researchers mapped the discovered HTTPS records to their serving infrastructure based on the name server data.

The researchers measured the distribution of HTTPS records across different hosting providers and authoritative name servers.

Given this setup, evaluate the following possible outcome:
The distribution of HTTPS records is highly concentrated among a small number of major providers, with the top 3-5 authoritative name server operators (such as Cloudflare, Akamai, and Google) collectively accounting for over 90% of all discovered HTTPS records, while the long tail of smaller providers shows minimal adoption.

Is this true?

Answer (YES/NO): NO